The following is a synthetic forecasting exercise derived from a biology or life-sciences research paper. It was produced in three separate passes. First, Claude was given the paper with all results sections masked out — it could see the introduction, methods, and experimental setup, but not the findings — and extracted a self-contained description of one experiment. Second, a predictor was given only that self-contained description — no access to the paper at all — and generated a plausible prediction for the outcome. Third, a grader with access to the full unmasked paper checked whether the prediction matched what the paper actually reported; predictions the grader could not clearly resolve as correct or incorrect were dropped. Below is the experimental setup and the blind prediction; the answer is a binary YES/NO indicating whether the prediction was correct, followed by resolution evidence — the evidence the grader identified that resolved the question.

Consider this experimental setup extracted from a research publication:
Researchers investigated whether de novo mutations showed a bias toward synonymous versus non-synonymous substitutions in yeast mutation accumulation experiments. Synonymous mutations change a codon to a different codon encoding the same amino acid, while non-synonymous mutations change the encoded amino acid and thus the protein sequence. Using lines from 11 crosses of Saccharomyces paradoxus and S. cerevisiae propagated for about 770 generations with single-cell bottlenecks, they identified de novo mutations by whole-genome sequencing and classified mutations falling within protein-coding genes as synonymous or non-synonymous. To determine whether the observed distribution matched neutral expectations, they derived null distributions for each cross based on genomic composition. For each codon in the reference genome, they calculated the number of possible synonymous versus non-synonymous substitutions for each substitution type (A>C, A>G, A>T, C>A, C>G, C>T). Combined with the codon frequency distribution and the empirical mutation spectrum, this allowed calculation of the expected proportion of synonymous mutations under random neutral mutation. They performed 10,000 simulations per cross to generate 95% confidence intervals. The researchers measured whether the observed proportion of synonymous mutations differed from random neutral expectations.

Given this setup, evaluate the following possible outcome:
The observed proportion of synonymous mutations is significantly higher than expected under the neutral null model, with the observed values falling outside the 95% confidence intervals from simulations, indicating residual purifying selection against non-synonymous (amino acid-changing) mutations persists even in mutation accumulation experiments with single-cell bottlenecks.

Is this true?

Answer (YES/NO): NO